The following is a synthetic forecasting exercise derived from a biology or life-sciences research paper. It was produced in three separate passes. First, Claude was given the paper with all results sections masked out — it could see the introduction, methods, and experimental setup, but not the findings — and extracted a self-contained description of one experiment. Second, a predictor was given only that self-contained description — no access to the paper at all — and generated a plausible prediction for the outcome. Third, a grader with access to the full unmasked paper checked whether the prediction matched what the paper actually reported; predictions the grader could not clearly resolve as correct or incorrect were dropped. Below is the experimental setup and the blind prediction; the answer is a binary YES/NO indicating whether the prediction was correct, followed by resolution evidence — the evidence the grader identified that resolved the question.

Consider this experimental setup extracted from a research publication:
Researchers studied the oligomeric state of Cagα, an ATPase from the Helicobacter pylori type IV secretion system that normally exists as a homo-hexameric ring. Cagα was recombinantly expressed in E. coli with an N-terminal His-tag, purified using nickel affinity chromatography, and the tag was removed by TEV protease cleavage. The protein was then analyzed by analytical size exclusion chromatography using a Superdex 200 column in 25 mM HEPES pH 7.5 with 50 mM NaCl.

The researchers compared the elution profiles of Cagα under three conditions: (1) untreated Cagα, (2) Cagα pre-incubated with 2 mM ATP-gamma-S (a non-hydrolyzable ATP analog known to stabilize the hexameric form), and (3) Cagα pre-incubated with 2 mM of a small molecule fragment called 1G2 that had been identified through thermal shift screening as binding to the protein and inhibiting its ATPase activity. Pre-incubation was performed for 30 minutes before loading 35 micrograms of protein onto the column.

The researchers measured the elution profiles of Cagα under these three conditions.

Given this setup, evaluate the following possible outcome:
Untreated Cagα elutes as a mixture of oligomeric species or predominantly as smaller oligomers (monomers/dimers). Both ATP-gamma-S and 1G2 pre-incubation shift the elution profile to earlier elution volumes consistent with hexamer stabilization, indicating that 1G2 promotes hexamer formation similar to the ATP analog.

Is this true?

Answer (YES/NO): NO